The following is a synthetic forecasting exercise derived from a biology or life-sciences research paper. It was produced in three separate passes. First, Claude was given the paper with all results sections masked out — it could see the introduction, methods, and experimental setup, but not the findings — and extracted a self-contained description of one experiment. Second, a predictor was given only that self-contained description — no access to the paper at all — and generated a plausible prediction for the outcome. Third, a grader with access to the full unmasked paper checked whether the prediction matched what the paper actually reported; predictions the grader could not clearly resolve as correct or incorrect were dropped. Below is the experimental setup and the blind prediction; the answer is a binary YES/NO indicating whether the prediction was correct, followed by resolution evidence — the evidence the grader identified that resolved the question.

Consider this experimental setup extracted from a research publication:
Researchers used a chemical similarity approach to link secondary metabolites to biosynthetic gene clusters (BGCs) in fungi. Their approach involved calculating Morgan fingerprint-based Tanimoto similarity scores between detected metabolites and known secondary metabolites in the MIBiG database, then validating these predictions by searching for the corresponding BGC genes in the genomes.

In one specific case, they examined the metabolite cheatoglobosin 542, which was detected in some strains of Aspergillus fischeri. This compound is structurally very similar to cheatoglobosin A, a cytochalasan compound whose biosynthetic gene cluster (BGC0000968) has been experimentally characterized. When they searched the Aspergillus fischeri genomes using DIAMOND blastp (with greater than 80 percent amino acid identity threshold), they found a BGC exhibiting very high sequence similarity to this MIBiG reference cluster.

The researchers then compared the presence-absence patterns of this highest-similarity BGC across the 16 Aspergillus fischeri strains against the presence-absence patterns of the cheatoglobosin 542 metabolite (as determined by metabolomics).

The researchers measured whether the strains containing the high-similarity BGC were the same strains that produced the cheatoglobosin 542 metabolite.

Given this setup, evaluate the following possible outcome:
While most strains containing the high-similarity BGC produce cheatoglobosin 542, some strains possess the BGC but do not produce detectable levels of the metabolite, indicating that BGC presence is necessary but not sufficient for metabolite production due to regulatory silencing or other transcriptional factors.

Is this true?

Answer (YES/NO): NO